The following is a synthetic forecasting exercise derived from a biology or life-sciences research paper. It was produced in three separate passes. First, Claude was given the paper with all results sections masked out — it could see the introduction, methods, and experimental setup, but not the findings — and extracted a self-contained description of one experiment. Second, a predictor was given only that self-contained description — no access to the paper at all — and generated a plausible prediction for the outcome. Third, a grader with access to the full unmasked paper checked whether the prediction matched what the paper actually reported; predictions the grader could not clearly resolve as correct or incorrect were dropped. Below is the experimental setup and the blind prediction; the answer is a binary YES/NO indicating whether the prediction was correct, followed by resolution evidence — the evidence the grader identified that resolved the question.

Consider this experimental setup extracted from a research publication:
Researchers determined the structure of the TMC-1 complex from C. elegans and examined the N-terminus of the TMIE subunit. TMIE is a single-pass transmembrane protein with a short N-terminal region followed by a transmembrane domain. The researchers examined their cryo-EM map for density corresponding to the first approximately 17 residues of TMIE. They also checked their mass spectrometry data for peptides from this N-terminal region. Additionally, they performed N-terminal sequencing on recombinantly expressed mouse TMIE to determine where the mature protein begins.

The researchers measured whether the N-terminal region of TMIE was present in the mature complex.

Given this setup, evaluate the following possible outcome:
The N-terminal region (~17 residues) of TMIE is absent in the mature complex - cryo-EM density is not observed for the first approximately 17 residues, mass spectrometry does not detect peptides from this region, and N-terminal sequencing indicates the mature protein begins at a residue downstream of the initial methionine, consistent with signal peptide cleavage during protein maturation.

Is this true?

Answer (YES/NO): YES